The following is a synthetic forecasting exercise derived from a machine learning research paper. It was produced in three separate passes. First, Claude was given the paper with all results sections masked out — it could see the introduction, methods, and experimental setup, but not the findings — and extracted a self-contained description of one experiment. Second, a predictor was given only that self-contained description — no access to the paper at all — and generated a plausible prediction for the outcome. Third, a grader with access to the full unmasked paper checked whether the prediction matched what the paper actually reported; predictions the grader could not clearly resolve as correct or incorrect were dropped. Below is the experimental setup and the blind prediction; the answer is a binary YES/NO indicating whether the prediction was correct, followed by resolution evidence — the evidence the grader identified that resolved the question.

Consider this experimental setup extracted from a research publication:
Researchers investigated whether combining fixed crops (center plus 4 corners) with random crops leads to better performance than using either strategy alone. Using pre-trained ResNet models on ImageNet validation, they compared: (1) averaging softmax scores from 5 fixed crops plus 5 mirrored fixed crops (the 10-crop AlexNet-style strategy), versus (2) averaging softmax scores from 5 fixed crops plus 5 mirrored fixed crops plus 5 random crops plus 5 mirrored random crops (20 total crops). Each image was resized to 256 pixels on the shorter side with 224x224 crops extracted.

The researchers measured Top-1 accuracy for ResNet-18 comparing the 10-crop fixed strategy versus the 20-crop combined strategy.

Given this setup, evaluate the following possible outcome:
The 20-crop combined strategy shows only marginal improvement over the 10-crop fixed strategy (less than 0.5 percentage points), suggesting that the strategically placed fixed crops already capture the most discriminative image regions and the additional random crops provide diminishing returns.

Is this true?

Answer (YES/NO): YES